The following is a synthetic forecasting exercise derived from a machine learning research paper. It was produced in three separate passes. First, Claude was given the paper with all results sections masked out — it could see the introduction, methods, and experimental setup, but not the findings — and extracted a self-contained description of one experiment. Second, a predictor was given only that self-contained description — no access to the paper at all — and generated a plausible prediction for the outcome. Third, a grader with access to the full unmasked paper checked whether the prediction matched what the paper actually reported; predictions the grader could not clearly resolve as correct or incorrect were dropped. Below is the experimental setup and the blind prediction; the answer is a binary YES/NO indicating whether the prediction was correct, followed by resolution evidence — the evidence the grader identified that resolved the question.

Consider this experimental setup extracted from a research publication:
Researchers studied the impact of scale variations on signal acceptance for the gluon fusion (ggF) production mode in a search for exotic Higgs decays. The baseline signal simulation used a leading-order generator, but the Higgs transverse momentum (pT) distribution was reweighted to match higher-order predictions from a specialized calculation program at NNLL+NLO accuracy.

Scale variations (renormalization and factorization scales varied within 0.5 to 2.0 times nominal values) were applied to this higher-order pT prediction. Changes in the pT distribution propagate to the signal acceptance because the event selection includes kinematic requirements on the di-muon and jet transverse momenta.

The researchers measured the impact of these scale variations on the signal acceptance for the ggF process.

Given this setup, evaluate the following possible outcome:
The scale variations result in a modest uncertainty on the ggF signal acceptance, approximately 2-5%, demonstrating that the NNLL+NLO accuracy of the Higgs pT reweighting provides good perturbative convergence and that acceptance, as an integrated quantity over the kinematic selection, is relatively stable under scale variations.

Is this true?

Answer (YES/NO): YES